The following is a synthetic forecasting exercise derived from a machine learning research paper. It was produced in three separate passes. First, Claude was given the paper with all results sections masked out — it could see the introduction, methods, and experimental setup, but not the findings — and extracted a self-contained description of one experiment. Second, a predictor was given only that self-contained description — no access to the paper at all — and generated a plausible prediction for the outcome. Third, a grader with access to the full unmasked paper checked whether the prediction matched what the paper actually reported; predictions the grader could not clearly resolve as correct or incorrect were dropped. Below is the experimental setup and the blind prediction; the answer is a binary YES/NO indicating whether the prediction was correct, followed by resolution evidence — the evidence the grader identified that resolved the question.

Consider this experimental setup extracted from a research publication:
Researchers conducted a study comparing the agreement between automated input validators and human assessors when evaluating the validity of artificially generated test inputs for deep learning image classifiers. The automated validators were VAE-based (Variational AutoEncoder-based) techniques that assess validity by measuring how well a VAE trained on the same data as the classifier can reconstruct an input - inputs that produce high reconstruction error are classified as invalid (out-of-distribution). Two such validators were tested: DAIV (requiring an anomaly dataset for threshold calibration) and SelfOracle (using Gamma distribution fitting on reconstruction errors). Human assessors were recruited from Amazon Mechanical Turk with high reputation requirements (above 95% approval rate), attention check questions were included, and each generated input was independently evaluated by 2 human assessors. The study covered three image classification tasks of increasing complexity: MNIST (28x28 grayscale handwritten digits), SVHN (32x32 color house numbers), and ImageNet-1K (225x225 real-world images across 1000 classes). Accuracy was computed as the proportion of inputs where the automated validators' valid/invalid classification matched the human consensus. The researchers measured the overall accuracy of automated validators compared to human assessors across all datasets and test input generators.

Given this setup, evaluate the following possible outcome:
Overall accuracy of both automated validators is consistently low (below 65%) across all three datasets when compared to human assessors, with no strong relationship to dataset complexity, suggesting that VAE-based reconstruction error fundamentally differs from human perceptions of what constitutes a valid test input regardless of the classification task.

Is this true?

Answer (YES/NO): NO